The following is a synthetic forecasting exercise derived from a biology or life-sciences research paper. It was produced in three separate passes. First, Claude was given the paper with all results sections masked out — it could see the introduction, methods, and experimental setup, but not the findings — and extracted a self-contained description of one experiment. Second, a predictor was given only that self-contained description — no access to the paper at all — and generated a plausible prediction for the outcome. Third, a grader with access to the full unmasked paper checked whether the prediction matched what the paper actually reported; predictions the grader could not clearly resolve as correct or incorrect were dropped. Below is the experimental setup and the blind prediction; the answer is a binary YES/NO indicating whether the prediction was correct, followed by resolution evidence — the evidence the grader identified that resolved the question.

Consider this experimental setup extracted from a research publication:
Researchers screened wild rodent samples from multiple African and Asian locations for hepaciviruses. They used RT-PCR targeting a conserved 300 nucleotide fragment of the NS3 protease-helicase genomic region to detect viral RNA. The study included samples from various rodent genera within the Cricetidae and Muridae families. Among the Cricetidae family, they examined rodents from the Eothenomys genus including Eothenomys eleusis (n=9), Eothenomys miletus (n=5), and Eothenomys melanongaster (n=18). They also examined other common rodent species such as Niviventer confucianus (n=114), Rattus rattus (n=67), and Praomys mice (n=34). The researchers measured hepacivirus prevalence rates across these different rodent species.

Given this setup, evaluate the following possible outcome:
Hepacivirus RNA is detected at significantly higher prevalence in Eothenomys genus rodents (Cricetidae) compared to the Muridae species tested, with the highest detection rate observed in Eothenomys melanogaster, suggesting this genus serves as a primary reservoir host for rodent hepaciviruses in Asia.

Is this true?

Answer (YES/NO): NO